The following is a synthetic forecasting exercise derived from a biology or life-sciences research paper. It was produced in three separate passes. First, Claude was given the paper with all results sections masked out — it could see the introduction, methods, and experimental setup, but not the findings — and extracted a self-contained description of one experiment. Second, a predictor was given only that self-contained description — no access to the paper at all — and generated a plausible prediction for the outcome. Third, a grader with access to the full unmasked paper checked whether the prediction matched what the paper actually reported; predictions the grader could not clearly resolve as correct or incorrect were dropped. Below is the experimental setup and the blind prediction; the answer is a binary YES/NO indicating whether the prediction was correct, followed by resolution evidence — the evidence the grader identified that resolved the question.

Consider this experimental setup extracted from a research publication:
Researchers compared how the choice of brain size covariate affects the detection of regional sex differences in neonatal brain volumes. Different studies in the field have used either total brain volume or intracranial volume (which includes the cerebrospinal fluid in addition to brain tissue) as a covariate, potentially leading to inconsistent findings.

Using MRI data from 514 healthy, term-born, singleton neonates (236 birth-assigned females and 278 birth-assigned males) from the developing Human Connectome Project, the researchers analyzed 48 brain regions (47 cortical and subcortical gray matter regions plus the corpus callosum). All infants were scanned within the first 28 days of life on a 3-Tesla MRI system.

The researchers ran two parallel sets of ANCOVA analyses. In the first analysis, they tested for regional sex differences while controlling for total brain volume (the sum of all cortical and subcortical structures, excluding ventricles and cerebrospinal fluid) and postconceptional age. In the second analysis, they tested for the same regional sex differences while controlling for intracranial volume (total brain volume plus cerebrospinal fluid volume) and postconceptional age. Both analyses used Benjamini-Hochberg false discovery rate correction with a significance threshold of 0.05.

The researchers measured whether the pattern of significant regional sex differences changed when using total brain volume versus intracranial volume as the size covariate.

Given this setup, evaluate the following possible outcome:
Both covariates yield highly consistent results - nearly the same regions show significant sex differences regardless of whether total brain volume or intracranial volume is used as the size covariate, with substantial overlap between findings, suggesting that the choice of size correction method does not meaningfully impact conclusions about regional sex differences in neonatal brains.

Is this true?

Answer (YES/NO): NO